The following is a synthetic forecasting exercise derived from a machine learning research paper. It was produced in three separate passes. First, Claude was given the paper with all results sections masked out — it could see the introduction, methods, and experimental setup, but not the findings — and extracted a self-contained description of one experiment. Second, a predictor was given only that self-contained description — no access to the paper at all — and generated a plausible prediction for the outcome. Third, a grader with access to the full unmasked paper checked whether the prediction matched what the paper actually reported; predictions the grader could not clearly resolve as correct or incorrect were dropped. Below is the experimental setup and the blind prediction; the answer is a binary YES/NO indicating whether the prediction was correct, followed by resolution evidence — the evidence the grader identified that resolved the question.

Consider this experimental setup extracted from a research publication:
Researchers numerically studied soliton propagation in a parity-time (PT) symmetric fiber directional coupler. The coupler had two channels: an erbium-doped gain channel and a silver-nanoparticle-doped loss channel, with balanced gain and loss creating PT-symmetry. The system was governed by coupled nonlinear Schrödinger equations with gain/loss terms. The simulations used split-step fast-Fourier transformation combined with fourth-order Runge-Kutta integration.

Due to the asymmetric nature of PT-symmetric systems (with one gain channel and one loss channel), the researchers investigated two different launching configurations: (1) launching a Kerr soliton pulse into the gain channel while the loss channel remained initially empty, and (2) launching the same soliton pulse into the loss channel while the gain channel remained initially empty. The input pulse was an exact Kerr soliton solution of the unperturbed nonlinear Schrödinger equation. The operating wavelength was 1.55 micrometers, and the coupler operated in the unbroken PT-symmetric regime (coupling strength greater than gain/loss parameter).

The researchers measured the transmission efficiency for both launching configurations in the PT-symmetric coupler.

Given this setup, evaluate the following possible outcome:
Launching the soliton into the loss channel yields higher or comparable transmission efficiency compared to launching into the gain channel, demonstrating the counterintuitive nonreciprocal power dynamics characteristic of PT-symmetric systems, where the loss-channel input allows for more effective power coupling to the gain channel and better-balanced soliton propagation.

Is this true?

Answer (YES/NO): NO